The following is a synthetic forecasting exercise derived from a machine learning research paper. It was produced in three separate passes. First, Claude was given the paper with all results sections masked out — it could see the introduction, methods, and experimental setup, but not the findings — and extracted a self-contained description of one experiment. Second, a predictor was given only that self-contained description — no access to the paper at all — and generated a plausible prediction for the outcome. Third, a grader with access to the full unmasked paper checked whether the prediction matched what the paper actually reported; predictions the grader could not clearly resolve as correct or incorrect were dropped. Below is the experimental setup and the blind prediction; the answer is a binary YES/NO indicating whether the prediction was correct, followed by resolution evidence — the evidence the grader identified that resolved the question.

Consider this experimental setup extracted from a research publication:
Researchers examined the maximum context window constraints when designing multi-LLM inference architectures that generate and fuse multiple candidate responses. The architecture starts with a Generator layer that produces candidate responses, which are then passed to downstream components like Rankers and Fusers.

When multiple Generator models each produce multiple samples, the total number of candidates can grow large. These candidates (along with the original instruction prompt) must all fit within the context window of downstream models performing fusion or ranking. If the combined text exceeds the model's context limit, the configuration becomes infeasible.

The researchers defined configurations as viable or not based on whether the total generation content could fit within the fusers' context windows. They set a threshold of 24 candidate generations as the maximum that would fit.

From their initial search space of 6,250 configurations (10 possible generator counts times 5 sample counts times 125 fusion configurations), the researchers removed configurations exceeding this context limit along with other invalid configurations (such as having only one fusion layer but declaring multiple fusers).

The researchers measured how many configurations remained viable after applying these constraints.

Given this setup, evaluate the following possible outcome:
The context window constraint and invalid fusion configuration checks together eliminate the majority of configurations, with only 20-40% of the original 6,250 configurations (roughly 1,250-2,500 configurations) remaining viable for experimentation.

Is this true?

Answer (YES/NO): NO